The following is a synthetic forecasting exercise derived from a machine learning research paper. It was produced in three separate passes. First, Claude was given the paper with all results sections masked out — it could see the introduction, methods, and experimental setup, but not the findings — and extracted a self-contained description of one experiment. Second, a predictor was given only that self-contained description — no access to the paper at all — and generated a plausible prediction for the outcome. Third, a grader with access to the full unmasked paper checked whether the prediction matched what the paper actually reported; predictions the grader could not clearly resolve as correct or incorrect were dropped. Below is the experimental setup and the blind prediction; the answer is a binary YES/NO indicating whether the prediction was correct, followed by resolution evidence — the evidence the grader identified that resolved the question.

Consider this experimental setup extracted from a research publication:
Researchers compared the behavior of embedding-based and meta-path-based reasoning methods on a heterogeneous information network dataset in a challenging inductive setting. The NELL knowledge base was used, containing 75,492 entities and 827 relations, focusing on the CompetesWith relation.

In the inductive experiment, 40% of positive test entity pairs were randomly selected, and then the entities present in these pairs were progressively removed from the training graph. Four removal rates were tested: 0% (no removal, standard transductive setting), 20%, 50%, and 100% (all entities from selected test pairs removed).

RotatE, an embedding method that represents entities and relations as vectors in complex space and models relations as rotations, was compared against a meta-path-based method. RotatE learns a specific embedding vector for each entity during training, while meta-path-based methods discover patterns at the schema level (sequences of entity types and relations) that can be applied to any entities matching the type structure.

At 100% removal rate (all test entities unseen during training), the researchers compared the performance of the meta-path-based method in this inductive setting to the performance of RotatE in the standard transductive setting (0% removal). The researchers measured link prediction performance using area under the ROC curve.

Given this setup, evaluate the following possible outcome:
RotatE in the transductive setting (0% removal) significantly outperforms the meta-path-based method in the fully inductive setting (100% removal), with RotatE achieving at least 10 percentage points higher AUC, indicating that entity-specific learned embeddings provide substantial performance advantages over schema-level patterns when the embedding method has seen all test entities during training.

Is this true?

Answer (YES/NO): NO